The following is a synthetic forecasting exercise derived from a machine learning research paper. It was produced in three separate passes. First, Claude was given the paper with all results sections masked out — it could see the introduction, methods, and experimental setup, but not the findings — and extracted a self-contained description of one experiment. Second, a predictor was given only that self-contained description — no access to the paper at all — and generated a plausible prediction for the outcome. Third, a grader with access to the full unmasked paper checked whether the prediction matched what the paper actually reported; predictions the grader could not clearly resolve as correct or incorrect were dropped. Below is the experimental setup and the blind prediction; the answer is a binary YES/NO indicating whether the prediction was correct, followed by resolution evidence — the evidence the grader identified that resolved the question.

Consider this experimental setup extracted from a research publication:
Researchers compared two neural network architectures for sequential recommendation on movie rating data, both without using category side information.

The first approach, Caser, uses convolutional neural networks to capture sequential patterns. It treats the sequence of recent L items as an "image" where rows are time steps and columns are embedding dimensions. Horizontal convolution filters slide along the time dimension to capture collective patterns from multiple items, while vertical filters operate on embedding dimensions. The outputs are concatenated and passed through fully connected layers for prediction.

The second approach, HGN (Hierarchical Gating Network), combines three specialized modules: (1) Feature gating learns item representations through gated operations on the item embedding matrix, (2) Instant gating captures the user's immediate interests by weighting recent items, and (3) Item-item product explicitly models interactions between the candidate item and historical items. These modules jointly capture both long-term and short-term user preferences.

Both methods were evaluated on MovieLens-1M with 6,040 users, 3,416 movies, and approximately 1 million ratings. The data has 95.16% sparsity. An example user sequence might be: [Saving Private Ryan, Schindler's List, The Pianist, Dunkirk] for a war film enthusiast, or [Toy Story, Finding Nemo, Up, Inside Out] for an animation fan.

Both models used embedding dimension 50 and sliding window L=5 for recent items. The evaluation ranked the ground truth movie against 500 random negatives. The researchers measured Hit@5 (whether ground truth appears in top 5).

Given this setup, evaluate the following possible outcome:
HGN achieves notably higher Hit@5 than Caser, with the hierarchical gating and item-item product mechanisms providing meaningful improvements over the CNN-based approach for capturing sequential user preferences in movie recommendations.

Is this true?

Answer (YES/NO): NO